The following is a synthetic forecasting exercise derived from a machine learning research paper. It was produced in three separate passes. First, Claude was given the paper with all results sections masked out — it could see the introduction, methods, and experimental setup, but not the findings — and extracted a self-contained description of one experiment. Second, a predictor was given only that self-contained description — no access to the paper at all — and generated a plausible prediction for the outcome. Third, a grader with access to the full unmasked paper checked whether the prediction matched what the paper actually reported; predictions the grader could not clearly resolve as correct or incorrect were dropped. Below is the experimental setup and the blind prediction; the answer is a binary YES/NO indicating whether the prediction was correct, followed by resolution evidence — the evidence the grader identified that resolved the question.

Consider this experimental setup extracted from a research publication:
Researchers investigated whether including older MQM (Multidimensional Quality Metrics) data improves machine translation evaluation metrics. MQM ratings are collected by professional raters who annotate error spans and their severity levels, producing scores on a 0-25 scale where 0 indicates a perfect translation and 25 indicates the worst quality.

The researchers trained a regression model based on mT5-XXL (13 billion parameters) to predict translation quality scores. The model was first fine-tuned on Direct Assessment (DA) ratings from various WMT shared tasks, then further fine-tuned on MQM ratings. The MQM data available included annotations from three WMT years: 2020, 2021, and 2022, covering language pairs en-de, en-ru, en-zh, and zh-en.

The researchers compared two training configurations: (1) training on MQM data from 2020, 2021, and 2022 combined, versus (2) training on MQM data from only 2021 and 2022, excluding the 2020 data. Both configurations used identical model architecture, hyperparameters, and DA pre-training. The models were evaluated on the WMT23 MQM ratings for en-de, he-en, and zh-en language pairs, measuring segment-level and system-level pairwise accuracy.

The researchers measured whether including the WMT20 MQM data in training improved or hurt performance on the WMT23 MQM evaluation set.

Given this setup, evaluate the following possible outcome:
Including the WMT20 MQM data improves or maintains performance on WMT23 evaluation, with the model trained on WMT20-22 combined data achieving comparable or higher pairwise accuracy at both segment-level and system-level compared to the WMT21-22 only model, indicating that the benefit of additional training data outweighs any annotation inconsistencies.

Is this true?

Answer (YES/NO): NO